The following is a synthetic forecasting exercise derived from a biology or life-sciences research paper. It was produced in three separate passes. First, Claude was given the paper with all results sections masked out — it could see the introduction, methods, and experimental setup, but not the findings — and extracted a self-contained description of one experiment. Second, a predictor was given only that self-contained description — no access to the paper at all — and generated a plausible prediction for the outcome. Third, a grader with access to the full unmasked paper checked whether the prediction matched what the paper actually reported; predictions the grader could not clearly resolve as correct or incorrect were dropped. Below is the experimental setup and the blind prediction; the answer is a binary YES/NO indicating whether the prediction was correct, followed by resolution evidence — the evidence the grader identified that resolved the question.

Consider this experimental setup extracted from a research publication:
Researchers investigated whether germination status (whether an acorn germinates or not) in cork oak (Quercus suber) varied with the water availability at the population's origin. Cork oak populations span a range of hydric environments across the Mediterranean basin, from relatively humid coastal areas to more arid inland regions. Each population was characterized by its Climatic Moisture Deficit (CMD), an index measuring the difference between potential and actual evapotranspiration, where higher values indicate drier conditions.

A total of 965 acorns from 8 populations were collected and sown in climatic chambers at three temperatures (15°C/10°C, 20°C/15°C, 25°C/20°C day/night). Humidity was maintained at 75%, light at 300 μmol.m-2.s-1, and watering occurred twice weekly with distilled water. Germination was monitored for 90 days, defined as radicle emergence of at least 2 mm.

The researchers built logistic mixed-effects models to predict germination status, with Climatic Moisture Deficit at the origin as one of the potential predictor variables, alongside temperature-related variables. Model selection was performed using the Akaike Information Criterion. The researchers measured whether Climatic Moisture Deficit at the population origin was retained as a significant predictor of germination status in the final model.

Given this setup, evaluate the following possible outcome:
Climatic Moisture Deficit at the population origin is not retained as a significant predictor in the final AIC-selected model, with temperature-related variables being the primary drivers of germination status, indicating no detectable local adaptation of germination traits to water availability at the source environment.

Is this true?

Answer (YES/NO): YES